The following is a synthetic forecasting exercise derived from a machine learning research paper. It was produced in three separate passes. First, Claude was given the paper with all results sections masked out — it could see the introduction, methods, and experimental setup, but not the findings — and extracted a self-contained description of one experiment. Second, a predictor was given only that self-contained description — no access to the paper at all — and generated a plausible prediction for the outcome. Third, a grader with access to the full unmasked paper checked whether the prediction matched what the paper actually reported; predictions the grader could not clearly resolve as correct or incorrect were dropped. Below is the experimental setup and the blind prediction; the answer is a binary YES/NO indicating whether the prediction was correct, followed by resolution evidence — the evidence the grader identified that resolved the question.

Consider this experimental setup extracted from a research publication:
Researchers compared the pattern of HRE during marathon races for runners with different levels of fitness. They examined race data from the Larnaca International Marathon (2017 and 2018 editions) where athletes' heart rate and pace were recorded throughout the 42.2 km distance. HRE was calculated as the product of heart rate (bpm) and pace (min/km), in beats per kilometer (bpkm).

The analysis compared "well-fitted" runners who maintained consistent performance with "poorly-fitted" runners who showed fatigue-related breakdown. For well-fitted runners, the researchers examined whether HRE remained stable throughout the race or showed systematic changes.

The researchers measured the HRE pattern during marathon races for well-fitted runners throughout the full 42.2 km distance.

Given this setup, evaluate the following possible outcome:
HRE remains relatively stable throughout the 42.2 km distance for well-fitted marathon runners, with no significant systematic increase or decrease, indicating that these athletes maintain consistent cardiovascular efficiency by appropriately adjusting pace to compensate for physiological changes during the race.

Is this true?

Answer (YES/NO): YES